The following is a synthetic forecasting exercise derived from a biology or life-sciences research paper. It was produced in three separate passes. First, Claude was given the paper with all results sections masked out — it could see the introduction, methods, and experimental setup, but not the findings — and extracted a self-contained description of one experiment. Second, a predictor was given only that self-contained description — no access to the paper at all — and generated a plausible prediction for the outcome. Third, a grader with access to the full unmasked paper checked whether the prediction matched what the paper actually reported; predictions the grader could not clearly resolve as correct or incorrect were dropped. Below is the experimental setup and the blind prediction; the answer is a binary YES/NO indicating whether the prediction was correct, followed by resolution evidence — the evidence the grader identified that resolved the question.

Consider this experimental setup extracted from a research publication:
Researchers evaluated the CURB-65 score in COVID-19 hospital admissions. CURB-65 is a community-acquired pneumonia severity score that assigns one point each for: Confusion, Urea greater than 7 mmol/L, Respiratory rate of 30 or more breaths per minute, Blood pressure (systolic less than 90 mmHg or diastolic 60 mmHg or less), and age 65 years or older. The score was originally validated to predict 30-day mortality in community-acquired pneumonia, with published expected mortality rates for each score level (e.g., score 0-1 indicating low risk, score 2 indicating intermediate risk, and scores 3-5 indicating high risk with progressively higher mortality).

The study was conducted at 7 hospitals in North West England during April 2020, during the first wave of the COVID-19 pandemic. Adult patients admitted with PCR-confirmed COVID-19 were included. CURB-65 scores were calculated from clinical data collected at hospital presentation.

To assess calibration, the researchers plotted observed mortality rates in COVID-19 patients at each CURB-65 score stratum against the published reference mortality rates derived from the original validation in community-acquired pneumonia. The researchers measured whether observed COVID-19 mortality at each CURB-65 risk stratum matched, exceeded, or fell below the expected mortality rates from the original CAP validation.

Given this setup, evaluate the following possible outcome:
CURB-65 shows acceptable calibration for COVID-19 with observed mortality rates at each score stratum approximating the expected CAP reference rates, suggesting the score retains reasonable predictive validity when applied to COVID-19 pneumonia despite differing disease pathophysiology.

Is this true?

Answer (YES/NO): NO